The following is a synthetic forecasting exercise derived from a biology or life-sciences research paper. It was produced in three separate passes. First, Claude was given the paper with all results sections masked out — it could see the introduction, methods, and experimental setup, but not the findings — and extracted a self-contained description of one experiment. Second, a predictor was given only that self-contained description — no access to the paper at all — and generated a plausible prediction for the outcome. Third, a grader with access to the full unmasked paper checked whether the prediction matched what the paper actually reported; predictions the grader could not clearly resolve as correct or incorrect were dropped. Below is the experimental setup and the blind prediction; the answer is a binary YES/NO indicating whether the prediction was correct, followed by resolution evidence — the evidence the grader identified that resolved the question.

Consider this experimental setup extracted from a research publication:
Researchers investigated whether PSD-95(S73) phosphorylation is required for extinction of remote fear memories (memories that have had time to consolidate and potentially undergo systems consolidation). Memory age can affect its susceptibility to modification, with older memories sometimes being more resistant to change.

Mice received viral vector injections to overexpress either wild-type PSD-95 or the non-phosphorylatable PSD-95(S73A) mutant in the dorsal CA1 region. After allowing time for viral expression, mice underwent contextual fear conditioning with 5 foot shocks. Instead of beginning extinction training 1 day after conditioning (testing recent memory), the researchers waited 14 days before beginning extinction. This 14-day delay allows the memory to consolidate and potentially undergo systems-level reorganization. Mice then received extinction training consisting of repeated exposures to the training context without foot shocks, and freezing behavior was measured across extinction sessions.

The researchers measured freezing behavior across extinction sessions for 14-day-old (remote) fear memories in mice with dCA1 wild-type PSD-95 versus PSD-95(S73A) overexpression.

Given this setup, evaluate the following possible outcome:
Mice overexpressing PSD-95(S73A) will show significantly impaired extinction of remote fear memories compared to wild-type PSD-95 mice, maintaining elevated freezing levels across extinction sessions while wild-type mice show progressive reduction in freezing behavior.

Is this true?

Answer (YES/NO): YES